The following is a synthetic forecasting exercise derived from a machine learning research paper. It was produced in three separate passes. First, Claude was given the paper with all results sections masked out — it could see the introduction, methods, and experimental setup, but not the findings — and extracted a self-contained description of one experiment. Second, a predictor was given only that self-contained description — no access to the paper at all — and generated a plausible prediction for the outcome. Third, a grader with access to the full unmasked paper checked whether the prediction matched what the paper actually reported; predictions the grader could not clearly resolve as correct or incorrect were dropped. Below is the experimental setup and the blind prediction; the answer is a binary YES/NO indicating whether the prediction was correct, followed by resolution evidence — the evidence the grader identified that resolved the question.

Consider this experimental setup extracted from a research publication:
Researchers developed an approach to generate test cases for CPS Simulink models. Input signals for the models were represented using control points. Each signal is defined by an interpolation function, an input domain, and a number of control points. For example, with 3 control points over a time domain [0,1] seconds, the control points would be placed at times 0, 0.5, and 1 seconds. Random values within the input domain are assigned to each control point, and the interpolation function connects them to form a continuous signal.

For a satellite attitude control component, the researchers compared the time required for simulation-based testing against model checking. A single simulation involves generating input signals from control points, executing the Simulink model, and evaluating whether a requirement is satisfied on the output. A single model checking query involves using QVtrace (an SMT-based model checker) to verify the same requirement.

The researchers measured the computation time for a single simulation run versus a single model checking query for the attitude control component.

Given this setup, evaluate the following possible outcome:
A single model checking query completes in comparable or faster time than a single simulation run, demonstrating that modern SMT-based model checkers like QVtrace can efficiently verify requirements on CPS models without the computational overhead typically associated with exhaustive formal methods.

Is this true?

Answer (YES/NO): NO